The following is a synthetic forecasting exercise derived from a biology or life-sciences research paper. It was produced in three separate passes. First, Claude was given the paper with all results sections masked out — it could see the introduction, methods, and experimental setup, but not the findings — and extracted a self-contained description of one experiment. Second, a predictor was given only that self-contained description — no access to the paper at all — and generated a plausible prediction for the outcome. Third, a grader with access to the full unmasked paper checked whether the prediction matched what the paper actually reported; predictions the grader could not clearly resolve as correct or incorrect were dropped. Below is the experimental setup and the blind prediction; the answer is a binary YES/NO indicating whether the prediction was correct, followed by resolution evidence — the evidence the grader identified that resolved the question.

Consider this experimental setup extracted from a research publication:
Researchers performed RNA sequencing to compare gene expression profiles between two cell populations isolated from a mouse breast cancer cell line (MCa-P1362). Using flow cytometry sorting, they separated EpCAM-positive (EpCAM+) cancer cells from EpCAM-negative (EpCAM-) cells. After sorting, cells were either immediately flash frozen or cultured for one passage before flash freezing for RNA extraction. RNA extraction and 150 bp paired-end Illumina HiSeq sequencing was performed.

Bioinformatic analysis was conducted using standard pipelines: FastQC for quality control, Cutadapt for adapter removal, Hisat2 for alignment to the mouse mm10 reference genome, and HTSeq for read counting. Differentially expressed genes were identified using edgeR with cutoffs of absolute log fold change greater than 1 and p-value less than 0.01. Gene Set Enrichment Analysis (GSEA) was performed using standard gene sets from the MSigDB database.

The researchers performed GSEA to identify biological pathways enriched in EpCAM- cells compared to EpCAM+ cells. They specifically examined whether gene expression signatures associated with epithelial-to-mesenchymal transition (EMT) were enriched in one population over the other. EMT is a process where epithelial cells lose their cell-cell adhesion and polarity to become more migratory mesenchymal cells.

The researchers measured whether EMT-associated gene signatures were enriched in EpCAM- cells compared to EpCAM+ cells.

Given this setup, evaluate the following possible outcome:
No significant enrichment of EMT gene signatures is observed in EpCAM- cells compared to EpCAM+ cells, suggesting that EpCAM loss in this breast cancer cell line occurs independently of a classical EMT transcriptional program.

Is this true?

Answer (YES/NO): NO